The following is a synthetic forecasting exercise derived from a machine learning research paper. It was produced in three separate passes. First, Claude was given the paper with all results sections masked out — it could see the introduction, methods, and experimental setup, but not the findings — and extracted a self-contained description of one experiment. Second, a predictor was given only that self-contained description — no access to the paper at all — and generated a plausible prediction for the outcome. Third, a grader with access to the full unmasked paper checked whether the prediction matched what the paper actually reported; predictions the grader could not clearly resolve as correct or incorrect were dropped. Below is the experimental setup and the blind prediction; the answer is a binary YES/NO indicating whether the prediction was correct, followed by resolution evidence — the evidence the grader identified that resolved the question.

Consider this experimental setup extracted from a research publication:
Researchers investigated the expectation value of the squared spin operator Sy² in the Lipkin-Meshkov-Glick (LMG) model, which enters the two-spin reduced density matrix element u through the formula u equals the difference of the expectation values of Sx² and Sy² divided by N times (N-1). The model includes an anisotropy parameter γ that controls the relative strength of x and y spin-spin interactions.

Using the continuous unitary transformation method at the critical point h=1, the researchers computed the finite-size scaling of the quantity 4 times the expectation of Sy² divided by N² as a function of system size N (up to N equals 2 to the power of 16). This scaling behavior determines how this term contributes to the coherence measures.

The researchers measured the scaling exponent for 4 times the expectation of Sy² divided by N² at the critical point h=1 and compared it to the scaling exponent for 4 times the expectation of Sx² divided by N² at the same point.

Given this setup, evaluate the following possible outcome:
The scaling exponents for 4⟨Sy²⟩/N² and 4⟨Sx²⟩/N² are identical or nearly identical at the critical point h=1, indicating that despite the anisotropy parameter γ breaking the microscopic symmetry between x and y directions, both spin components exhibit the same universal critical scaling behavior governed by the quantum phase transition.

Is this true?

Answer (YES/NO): NO